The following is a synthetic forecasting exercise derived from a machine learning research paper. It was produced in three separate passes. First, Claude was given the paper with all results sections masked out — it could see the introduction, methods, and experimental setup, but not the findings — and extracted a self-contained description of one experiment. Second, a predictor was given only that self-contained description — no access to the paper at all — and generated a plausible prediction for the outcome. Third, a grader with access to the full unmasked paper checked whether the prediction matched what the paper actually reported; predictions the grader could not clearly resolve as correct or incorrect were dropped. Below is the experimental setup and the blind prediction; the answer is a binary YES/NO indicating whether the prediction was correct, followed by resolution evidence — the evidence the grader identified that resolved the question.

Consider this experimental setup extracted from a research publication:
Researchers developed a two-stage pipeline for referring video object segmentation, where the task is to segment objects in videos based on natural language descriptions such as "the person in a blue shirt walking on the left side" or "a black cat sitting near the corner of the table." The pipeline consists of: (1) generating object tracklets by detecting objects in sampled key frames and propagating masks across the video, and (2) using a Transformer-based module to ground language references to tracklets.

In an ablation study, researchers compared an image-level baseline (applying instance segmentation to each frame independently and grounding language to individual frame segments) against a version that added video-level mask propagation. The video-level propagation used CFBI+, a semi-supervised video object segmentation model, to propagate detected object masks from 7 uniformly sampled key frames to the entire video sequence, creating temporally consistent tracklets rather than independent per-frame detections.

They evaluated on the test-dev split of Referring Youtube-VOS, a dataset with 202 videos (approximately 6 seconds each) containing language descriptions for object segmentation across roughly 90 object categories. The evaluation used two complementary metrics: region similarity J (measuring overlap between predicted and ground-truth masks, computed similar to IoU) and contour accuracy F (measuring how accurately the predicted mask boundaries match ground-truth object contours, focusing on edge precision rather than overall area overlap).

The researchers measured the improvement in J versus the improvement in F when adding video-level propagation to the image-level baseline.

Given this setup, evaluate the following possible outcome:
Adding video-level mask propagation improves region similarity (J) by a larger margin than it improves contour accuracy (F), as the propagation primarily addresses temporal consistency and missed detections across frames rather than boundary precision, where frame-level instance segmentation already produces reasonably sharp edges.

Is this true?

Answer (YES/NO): NO